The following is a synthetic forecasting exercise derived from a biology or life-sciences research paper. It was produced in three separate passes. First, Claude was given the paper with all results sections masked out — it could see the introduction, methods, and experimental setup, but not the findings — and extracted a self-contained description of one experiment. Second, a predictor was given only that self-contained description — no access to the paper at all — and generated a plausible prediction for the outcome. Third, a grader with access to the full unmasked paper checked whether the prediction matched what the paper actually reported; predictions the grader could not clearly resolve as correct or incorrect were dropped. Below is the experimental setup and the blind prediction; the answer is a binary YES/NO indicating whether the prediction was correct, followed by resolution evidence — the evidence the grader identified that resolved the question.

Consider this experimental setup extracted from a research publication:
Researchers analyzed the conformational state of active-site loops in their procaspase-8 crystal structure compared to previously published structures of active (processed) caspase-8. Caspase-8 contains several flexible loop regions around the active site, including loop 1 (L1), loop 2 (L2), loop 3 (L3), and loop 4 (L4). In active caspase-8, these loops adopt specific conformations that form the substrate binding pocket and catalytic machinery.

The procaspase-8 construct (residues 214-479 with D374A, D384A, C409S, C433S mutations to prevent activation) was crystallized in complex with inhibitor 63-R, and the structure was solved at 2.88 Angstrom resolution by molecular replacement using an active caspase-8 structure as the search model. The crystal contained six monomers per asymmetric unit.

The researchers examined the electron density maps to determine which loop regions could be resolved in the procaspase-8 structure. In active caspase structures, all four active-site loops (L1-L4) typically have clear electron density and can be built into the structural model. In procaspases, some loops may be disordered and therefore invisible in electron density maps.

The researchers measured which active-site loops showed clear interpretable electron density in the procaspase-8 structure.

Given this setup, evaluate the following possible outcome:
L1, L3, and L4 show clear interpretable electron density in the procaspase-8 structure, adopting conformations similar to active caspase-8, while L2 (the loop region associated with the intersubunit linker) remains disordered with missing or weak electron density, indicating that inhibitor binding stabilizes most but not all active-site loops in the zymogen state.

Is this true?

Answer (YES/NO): NO